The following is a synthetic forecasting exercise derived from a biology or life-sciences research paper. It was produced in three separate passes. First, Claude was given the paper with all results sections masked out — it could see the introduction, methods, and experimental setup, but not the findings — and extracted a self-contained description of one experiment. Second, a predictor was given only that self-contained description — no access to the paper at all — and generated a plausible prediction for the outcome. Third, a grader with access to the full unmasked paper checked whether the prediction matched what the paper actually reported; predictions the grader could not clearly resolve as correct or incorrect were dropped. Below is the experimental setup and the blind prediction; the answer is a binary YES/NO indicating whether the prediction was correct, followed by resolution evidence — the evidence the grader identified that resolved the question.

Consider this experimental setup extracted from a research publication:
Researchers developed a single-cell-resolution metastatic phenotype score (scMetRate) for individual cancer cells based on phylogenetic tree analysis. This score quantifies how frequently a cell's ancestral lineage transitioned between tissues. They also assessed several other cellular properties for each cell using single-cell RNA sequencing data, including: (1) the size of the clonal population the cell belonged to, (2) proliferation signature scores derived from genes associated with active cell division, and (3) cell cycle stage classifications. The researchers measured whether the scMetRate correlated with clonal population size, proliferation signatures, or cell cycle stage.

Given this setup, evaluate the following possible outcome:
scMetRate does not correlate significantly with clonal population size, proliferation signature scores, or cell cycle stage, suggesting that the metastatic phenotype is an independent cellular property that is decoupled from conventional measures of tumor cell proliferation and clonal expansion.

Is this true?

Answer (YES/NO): YES